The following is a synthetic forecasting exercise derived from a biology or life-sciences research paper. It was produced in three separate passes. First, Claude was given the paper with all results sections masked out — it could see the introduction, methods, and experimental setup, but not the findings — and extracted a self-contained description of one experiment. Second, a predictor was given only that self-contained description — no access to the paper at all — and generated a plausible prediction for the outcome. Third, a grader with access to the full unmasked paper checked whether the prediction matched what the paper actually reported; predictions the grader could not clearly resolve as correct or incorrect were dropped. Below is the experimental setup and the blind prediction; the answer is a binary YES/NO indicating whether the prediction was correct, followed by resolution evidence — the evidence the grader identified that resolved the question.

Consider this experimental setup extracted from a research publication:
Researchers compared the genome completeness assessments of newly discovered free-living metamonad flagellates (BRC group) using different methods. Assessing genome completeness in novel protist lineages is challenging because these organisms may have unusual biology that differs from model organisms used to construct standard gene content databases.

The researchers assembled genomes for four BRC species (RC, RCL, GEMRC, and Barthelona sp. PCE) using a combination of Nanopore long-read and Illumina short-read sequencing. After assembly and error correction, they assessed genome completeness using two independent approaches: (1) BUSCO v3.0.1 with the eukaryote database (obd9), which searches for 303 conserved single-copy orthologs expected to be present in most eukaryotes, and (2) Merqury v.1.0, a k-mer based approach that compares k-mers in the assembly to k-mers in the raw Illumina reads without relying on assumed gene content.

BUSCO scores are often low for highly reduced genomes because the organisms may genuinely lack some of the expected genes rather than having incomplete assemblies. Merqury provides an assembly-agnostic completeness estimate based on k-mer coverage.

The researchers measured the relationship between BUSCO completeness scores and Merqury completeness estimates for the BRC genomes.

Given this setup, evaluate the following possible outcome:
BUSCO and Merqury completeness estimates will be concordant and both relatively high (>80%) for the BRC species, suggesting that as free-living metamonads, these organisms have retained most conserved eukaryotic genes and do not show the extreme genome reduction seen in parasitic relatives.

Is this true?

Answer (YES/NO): NO